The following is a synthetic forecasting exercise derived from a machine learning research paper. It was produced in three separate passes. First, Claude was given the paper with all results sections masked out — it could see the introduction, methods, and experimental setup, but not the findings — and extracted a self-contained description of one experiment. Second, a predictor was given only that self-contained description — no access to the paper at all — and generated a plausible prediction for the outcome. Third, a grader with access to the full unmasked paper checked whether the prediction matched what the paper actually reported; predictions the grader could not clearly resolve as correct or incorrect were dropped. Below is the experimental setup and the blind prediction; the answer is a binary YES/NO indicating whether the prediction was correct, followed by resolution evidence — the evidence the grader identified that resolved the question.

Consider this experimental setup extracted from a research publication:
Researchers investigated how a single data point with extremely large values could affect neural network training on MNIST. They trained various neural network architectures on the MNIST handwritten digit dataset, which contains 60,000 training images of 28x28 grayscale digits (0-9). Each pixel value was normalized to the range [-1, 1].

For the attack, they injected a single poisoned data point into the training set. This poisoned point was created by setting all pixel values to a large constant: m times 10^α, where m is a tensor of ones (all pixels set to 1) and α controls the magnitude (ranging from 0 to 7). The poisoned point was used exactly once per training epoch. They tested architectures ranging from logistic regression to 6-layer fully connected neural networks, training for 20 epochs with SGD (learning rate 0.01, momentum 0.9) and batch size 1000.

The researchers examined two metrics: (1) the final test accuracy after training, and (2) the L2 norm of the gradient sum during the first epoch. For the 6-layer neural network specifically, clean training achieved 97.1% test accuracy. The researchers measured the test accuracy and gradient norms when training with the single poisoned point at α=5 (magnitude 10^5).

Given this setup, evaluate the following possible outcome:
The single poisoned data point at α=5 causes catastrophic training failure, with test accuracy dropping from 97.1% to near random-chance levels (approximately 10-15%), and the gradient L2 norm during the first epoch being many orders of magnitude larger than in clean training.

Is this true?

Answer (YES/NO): YES